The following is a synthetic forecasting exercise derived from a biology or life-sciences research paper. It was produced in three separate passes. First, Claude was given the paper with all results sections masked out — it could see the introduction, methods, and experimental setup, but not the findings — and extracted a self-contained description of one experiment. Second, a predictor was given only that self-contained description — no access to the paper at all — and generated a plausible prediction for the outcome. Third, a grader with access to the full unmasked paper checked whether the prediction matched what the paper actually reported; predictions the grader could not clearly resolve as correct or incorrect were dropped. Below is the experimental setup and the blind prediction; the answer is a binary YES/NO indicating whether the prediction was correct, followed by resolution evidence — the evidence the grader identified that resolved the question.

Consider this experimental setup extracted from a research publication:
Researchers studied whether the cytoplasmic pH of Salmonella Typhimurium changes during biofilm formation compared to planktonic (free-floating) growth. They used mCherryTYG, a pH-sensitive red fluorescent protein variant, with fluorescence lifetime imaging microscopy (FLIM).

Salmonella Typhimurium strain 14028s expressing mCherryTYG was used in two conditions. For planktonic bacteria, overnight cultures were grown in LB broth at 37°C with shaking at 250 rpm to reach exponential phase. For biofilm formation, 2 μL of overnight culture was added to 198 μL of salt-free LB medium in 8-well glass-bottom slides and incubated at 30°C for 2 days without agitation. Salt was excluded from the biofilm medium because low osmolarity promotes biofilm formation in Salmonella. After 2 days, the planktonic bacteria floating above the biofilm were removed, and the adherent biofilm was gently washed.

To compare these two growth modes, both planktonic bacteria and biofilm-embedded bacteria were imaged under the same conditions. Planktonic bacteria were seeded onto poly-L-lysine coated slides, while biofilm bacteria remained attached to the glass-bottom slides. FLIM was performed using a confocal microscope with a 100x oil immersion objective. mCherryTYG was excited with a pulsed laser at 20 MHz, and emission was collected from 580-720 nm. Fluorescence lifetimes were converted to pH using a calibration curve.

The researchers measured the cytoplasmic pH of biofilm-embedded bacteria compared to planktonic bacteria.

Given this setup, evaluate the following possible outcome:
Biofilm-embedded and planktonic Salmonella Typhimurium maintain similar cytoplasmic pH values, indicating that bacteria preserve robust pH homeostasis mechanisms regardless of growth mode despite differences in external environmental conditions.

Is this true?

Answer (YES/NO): NO